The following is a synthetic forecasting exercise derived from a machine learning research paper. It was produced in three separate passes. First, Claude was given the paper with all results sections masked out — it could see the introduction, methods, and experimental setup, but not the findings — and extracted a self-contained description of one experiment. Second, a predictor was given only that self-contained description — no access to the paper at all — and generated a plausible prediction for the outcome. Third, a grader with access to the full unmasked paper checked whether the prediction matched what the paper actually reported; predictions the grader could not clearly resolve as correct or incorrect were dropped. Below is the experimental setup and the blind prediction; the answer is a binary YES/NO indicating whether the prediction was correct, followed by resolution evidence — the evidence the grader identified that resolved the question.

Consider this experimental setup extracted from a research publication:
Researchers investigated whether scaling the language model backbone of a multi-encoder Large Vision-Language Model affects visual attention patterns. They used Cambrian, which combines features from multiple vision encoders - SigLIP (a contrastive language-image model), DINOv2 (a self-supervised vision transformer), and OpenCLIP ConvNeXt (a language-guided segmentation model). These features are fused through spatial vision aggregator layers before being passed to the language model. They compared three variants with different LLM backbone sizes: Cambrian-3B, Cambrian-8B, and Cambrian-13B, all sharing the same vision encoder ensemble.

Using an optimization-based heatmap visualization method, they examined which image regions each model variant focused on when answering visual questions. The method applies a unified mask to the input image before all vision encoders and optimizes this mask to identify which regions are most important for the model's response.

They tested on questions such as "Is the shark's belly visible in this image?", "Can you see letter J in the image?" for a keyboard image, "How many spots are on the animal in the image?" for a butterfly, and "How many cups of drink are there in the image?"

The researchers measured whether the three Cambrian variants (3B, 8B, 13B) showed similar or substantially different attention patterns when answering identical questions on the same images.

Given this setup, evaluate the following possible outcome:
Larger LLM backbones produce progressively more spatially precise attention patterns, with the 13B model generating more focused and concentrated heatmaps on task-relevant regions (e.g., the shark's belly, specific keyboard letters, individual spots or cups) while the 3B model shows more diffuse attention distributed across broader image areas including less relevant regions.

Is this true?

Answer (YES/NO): NO